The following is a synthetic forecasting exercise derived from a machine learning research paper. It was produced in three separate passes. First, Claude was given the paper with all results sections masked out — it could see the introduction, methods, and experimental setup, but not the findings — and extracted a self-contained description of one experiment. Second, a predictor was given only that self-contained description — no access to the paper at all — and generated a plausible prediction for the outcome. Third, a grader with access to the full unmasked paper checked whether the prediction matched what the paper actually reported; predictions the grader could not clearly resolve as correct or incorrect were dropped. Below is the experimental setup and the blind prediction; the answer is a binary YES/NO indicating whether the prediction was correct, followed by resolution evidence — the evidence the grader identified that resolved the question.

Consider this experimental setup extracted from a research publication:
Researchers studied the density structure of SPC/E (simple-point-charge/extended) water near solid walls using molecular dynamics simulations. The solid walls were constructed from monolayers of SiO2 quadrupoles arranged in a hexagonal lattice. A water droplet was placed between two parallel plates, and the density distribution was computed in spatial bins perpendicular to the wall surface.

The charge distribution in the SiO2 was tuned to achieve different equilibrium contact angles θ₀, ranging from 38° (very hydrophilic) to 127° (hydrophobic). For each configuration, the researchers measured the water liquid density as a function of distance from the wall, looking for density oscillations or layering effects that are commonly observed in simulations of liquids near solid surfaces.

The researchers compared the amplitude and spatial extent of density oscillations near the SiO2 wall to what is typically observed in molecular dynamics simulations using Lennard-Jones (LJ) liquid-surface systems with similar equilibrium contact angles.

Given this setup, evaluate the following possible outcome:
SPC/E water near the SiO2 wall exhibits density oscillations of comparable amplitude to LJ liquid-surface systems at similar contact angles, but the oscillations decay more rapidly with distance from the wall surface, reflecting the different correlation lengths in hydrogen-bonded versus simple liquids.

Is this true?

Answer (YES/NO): NO